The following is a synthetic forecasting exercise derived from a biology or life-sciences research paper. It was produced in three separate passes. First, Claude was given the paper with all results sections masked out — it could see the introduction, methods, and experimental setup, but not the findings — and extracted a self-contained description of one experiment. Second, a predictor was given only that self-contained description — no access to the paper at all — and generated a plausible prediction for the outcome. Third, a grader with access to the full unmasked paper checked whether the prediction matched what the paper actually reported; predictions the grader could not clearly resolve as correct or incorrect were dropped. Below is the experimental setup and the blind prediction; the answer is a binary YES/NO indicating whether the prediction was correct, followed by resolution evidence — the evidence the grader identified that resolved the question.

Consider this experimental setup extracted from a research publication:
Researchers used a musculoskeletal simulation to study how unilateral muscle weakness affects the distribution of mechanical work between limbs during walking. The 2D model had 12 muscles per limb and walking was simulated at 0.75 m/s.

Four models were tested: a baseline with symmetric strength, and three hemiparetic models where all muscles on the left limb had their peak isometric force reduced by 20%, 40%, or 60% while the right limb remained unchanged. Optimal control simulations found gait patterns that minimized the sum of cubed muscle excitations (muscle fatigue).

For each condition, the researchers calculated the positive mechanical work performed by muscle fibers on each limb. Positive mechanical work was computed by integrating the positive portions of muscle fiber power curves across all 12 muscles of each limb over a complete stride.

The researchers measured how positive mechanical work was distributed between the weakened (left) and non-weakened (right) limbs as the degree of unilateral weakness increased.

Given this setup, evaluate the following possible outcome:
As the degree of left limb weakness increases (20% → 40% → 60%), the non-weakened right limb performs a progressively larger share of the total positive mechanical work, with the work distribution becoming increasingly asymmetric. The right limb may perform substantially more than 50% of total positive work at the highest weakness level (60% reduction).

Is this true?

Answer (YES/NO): YES